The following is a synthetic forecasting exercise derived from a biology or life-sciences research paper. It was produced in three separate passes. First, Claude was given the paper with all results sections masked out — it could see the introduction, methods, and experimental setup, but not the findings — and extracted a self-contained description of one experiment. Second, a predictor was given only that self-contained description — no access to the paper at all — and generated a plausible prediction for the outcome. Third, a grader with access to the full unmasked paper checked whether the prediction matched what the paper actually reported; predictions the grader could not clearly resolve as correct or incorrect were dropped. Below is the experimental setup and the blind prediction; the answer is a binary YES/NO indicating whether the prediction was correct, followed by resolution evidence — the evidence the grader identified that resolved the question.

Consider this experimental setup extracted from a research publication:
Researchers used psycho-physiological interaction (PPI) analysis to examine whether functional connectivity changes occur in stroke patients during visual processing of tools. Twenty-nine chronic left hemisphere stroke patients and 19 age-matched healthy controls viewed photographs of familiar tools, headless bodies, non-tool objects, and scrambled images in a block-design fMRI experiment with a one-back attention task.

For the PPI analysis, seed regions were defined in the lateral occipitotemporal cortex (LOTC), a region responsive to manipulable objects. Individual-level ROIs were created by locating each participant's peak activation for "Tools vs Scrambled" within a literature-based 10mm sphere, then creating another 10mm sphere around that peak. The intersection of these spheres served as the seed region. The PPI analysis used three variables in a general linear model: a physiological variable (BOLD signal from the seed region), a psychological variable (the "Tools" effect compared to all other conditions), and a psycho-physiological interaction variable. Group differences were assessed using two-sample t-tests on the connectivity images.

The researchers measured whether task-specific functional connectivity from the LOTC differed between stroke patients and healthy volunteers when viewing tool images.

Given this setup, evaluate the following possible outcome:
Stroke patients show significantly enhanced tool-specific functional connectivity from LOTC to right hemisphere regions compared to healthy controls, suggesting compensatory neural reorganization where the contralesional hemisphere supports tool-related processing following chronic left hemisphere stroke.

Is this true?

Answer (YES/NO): NO